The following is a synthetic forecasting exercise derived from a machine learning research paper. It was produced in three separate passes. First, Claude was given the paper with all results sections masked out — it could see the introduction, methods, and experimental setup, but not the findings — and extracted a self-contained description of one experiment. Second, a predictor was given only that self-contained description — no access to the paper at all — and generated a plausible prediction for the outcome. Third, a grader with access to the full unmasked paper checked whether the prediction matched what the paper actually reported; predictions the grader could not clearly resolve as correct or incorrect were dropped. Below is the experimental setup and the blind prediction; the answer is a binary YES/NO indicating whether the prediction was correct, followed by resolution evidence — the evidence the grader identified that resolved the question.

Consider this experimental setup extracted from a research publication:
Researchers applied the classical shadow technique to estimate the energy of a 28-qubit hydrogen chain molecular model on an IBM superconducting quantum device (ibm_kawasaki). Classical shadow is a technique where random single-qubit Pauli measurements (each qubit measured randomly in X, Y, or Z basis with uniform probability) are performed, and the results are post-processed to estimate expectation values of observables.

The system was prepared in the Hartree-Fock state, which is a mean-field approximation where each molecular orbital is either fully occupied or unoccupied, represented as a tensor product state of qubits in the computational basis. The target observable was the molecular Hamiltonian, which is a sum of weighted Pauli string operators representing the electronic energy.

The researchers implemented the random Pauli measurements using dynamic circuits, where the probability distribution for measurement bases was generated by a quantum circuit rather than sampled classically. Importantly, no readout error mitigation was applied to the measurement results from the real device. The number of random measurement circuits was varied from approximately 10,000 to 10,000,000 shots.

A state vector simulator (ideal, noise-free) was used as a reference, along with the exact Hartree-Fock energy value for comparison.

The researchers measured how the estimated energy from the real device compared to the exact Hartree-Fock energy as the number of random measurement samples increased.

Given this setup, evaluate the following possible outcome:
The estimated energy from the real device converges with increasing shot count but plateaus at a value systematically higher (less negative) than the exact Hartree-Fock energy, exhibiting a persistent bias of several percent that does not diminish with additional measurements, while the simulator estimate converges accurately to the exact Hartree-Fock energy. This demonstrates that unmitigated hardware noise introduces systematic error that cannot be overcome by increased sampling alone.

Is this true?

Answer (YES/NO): NO